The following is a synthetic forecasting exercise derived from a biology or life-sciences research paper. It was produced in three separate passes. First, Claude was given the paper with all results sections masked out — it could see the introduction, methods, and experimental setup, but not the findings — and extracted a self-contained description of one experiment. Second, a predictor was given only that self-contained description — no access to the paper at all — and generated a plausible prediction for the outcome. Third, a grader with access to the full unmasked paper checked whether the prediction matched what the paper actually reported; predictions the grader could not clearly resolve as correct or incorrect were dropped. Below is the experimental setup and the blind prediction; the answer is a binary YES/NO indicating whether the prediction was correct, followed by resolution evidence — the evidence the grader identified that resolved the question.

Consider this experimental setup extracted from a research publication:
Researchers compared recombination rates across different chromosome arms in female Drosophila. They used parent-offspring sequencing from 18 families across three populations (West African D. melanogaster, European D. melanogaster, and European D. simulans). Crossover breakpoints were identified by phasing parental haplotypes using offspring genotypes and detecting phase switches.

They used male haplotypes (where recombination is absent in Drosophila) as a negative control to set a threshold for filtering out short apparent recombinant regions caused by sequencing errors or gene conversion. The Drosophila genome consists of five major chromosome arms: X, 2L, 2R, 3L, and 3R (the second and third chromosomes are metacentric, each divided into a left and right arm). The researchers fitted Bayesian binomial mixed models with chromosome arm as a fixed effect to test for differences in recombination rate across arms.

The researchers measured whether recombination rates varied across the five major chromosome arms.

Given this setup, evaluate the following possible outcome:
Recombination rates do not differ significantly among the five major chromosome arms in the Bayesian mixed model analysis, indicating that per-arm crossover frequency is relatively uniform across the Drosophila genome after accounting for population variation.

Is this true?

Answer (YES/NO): NO